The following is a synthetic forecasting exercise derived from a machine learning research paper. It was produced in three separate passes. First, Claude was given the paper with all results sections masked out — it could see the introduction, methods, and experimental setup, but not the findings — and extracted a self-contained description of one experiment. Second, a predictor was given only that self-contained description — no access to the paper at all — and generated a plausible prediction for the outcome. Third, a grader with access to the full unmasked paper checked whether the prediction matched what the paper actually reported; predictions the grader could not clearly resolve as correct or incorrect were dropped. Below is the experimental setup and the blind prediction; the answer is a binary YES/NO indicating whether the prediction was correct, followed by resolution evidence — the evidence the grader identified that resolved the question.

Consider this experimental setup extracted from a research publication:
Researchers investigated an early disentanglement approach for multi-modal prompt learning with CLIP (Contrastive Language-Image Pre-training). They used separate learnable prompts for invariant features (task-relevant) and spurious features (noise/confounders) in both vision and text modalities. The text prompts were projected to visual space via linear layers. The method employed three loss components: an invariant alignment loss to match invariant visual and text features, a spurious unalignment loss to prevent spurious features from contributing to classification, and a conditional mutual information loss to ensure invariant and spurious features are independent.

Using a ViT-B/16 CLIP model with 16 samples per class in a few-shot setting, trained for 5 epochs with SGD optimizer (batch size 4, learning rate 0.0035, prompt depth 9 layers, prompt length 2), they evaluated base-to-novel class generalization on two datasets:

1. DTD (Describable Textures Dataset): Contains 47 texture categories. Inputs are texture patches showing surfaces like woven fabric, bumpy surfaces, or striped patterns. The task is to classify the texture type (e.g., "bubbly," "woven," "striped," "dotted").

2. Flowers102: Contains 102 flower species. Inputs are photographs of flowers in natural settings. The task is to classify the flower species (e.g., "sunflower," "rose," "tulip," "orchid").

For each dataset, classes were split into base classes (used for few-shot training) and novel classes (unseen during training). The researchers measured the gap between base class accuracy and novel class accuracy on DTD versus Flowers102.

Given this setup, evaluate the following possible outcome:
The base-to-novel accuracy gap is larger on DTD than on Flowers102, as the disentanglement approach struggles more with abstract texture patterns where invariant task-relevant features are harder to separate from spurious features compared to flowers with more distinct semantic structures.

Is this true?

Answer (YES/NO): YES